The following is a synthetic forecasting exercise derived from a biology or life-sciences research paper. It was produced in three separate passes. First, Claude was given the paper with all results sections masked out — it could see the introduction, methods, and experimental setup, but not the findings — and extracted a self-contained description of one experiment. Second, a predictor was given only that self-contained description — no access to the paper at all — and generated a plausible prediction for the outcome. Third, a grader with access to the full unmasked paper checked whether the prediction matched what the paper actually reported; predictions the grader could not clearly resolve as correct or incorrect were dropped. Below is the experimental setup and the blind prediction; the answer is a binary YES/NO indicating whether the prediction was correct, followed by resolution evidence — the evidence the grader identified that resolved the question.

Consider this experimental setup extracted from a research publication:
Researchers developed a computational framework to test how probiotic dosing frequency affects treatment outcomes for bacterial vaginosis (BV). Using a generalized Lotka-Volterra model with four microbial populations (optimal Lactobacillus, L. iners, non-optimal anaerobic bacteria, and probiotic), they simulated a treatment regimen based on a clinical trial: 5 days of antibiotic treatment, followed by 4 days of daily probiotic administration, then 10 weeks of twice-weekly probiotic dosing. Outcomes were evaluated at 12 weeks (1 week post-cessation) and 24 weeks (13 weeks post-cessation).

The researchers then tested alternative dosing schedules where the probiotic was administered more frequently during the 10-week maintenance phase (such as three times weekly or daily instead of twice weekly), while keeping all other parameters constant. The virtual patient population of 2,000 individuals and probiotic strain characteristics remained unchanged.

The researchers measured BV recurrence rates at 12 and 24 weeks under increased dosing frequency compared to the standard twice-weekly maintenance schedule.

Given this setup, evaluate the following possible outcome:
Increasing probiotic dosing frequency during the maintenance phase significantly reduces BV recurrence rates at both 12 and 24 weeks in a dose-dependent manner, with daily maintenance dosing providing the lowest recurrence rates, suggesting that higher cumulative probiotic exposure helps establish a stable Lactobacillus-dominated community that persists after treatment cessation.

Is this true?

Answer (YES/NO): NO